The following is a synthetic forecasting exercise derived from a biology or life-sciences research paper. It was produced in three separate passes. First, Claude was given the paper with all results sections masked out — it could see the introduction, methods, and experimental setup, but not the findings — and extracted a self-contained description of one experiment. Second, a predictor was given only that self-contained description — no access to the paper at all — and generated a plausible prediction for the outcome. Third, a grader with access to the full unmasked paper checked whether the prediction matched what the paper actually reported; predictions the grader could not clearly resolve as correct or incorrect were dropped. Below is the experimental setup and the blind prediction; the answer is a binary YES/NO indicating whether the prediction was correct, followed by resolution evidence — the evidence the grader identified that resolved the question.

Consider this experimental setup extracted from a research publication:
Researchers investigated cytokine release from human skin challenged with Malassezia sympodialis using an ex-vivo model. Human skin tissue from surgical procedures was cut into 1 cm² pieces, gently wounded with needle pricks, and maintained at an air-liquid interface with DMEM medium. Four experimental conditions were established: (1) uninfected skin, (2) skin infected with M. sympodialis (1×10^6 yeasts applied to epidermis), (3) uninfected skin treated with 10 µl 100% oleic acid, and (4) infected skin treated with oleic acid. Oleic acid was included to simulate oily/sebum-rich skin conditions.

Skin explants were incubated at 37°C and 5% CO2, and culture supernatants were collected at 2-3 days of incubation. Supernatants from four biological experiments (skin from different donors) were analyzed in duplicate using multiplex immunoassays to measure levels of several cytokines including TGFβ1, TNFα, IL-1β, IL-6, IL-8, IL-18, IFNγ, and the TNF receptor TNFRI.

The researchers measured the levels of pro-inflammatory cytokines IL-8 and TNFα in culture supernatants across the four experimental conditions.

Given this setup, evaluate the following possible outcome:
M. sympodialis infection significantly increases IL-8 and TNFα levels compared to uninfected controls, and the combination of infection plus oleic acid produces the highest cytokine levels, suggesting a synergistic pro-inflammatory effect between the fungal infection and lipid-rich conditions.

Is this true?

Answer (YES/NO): NO